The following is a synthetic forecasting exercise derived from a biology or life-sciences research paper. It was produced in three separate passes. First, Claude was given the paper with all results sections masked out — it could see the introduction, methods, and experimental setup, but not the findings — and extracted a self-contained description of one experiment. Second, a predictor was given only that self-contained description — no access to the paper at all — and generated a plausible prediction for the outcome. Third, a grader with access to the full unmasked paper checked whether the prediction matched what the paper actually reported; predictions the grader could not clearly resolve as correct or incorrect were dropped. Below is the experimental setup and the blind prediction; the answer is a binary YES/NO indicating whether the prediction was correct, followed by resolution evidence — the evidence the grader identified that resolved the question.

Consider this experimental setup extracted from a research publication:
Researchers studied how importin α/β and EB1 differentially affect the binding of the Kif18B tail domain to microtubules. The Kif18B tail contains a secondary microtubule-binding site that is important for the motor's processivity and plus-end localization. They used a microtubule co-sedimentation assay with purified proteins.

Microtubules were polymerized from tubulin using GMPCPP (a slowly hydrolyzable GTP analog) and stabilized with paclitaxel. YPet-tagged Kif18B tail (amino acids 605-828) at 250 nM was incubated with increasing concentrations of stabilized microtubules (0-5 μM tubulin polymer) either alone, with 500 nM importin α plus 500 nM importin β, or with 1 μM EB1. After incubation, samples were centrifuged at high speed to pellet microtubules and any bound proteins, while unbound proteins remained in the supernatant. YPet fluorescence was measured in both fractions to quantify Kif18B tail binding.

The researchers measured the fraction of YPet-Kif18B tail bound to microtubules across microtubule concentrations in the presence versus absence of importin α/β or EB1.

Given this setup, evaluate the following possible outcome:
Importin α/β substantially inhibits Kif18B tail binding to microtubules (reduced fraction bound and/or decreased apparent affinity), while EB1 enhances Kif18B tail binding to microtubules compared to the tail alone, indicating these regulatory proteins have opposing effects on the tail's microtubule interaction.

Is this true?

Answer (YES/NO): NO